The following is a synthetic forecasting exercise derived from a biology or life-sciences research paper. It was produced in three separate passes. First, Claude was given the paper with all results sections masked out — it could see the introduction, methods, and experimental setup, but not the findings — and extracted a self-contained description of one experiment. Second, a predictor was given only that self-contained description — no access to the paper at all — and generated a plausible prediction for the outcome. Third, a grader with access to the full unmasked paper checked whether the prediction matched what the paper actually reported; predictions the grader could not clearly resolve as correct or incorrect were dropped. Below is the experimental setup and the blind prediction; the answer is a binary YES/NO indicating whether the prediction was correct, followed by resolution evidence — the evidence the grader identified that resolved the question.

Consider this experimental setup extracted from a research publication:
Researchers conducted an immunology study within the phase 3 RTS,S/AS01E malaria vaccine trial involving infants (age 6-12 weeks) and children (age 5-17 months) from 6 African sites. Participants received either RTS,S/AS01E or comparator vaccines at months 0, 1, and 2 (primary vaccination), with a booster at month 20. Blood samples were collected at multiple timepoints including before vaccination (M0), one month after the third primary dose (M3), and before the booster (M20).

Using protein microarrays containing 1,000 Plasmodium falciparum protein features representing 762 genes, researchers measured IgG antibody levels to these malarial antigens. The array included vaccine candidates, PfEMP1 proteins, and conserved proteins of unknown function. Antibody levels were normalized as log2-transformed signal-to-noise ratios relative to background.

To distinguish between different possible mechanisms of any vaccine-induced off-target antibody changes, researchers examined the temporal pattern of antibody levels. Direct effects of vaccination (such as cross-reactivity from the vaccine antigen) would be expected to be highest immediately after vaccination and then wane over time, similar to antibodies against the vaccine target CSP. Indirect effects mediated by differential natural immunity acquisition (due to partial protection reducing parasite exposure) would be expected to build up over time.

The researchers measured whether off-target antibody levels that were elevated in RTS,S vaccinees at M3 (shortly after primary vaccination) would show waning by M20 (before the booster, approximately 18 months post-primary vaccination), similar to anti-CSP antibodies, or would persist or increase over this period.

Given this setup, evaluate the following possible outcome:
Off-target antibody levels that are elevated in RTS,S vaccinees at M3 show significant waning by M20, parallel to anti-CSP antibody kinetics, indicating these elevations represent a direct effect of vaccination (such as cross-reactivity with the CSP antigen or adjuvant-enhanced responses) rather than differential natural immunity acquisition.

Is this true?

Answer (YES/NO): YES